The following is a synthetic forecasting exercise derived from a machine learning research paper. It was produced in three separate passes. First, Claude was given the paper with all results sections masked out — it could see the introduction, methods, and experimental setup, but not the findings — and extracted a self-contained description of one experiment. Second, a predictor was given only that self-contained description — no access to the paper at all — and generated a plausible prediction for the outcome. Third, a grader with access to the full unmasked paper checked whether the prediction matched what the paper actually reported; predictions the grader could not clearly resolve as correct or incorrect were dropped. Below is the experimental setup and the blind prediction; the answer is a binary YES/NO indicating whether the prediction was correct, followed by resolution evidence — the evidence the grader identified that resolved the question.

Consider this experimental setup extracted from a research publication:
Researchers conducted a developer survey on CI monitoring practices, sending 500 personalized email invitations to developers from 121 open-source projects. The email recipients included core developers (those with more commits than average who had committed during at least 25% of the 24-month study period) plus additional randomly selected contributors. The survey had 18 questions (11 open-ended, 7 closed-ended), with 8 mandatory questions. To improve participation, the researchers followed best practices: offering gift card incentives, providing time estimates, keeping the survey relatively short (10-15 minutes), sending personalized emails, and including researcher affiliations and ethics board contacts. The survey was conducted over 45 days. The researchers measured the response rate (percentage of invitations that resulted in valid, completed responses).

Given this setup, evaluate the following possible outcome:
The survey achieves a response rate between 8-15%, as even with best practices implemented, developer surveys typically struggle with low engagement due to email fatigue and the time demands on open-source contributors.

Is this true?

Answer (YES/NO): NO